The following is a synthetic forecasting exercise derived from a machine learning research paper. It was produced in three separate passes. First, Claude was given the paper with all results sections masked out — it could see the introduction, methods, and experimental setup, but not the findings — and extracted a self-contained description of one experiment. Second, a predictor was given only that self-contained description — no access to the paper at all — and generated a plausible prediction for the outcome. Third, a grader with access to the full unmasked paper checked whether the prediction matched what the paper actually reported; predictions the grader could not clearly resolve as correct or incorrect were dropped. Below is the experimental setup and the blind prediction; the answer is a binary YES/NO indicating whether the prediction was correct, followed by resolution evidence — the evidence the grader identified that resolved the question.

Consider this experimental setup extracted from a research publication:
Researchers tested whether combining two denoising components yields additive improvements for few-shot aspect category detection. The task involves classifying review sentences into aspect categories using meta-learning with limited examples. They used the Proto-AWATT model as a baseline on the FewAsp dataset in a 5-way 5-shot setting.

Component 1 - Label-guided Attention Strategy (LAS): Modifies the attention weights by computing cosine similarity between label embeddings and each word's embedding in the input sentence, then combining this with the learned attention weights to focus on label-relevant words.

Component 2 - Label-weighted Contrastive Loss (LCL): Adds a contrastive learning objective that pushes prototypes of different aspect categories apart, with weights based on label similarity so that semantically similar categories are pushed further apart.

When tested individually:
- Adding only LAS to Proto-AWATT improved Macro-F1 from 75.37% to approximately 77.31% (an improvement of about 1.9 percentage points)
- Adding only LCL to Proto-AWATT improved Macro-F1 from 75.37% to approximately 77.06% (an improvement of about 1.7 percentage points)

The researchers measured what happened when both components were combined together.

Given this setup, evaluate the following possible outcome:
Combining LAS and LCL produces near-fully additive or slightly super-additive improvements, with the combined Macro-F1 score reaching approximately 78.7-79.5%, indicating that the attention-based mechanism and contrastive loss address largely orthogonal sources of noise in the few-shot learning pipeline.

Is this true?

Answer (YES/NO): NO